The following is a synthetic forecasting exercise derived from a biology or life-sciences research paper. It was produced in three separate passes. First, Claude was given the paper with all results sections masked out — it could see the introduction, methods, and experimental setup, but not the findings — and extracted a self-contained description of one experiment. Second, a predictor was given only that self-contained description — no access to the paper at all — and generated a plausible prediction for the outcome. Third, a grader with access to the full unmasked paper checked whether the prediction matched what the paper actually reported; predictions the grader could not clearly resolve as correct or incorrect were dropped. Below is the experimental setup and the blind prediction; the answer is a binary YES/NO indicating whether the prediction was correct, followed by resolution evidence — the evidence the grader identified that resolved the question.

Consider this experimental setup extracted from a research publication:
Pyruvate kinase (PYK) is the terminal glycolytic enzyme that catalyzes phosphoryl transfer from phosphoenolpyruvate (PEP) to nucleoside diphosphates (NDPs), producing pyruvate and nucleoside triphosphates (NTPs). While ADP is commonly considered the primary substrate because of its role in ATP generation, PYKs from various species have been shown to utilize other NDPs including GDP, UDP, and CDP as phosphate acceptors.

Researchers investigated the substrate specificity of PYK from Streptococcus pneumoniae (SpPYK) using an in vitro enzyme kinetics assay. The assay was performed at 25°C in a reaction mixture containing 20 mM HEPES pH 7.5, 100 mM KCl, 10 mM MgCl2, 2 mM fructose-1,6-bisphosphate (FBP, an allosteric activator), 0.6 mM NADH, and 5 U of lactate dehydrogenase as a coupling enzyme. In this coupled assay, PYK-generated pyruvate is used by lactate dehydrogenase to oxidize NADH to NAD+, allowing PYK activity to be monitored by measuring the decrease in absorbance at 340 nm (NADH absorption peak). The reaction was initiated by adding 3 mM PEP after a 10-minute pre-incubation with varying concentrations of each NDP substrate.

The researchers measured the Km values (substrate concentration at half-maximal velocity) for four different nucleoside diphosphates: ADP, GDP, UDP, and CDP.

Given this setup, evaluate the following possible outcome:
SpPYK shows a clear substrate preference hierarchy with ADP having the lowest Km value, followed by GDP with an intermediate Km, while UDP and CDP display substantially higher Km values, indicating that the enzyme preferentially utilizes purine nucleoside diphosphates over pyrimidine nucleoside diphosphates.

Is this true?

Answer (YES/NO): NO